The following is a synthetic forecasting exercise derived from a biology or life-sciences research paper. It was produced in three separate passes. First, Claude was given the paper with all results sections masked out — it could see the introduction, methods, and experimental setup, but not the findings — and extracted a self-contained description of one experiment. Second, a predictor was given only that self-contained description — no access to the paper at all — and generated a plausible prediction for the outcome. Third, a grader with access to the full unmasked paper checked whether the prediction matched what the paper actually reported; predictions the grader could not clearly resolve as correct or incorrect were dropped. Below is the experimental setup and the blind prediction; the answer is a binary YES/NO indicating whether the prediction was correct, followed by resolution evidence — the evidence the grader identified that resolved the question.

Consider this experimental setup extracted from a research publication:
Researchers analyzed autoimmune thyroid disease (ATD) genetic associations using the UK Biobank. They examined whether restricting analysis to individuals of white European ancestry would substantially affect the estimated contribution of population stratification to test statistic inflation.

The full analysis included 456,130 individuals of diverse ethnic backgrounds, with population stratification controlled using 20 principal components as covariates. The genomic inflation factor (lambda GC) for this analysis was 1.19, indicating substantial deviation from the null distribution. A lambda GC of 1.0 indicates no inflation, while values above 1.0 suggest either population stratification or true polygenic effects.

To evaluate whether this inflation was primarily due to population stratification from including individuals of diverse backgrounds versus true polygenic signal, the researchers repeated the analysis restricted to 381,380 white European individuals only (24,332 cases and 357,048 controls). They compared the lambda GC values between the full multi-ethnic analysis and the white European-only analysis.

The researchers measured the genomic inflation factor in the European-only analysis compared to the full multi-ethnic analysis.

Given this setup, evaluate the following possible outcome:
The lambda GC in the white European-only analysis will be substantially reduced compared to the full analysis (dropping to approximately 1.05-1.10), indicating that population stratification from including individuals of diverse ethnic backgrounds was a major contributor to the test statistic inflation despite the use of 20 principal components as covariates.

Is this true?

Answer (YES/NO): NO